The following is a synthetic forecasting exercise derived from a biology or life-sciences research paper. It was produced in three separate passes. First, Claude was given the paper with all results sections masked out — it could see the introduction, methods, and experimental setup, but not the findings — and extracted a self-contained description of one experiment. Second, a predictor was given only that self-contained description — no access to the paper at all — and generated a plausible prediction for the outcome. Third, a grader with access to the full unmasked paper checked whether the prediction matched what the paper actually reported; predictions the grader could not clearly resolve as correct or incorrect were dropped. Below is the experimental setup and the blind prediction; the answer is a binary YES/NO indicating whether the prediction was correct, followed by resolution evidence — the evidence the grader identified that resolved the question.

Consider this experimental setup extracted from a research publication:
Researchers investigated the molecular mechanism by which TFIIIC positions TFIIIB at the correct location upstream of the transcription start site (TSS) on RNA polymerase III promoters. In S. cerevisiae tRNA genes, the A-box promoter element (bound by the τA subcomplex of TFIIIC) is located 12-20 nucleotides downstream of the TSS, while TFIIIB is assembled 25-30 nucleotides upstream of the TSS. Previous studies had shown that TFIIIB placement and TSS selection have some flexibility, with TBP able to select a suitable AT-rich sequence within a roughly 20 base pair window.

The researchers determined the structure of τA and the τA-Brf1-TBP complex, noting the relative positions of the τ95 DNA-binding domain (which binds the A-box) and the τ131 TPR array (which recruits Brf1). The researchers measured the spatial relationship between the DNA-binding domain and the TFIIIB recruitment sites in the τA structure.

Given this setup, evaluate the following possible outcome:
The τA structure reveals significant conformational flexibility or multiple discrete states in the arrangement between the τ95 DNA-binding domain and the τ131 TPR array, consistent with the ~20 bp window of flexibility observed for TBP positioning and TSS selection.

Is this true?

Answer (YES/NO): NO